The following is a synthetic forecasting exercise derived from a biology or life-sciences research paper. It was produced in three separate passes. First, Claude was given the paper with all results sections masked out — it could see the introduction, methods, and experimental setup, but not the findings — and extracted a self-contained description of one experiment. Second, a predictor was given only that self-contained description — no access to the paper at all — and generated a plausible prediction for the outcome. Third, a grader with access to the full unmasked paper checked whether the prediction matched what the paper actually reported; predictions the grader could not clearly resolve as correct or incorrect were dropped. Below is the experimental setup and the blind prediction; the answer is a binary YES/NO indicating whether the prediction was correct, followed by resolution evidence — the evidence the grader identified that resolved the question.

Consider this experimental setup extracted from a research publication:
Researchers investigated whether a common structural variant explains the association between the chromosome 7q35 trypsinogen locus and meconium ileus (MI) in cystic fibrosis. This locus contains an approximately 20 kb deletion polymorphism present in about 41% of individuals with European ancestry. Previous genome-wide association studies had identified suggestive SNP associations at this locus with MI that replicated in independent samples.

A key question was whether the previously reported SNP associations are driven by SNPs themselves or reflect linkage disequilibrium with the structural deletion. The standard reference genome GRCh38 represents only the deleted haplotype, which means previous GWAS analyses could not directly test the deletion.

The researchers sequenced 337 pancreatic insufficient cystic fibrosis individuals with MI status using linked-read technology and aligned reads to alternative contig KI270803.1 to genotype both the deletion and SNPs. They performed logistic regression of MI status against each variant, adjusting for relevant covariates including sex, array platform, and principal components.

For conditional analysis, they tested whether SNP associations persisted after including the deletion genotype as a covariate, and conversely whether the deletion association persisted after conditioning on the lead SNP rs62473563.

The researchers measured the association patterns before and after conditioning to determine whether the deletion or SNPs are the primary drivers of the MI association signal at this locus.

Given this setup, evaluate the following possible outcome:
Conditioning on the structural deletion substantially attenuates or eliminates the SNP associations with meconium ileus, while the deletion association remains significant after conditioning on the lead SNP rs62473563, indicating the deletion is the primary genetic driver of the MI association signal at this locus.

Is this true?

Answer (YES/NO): NO